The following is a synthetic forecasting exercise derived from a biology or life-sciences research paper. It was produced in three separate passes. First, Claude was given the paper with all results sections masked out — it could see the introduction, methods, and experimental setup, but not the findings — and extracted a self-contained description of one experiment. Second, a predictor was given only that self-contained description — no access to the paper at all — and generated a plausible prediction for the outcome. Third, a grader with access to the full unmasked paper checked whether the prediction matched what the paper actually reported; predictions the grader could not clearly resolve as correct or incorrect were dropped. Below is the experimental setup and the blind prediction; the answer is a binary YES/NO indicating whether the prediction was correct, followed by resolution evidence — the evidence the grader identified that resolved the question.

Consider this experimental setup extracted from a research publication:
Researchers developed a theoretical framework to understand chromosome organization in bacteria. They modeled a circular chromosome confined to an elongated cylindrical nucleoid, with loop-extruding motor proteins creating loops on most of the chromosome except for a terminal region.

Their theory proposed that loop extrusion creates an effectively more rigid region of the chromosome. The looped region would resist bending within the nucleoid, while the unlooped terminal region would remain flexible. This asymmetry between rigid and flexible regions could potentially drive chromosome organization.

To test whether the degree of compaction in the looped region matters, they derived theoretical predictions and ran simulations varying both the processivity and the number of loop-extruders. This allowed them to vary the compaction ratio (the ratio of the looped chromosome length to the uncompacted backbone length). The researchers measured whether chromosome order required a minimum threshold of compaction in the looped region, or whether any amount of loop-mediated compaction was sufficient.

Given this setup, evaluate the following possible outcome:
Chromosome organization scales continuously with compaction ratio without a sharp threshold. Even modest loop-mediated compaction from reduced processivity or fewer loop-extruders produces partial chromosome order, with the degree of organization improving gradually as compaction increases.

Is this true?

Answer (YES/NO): NO